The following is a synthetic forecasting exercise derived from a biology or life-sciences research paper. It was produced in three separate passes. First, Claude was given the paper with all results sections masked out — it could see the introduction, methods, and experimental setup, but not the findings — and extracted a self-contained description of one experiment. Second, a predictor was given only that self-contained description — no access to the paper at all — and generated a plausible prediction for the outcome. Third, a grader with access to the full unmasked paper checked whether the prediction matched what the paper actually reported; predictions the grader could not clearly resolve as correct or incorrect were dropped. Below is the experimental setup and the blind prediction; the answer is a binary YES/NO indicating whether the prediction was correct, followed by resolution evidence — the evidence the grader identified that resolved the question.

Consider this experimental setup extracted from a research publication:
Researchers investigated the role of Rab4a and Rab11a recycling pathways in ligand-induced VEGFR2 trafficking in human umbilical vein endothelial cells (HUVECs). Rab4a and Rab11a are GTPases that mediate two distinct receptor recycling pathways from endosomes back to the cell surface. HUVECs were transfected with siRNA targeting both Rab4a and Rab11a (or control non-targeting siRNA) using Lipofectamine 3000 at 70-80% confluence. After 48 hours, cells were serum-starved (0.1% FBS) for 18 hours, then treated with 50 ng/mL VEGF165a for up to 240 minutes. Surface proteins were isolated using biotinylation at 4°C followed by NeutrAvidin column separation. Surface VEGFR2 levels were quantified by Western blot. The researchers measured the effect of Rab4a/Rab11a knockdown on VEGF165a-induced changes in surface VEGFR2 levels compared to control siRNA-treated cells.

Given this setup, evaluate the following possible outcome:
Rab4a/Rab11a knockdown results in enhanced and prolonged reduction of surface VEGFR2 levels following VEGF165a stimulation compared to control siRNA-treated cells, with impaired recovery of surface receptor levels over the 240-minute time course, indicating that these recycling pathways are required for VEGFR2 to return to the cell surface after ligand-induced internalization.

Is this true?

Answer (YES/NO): NO